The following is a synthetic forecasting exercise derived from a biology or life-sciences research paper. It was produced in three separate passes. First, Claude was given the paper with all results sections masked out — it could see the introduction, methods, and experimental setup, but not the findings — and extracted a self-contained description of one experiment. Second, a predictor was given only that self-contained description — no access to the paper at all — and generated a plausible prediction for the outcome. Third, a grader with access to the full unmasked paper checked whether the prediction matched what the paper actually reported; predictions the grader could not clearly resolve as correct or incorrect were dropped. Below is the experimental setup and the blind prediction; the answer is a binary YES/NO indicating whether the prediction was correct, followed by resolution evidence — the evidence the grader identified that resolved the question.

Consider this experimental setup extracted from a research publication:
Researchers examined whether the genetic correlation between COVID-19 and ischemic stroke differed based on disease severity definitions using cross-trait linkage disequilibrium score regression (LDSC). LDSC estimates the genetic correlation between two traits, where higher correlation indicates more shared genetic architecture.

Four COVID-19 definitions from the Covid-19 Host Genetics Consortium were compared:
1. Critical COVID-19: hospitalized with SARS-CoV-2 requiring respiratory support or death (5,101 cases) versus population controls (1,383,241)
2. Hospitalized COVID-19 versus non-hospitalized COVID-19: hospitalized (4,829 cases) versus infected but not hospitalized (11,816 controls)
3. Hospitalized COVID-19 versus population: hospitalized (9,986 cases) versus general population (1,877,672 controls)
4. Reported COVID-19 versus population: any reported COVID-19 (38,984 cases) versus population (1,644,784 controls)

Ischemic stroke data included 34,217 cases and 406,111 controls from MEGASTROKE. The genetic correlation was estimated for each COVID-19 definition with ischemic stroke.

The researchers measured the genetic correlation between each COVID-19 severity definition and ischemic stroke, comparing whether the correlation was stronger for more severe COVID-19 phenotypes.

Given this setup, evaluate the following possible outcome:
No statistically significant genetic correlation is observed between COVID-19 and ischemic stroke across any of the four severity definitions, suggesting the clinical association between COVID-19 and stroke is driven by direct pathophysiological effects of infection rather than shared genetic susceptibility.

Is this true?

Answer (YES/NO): NO